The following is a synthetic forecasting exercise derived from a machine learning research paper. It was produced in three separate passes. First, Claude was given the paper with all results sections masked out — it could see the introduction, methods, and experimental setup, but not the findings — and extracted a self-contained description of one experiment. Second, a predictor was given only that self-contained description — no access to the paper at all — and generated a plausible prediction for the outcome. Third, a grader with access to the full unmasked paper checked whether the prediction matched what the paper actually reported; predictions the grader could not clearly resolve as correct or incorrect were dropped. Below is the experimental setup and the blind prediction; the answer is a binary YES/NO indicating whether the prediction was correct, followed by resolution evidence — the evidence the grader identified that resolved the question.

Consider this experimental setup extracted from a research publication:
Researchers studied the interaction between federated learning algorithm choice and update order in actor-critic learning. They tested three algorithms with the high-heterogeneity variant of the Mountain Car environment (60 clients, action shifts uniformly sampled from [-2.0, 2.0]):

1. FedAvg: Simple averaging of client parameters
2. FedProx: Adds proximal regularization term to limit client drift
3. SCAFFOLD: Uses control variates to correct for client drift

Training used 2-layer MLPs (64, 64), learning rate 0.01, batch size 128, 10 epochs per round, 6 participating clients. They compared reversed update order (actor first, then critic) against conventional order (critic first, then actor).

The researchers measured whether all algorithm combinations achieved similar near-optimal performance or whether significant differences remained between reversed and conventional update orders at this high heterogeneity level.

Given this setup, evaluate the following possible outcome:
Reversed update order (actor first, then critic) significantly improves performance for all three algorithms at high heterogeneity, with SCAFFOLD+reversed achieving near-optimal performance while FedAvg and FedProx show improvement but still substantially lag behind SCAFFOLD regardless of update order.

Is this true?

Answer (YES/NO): NO